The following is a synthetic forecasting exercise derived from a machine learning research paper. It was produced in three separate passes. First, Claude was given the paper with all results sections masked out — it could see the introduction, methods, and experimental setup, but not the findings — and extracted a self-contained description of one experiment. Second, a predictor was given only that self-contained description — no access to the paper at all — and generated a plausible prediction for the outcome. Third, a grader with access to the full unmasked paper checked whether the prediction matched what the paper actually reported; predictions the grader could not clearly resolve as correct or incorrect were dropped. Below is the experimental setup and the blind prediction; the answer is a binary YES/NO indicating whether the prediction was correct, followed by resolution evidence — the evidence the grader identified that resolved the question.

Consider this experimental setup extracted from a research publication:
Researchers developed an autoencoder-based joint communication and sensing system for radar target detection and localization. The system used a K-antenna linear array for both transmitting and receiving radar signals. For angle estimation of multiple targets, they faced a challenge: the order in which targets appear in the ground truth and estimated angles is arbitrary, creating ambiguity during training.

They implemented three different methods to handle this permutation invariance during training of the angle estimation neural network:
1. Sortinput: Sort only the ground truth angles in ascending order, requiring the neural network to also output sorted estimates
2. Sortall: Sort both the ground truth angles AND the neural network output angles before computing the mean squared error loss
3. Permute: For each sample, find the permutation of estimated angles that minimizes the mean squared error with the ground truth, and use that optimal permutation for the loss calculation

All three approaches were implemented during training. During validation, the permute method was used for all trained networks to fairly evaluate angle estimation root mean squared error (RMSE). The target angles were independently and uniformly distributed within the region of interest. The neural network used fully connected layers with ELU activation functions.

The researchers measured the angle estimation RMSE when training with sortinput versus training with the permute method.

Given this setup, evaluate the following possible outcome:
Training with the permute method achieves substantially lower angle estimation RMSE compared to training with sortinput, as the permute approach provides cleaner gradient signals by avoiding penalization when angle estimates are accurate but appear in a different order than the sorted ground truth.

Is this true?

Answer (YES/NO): NO